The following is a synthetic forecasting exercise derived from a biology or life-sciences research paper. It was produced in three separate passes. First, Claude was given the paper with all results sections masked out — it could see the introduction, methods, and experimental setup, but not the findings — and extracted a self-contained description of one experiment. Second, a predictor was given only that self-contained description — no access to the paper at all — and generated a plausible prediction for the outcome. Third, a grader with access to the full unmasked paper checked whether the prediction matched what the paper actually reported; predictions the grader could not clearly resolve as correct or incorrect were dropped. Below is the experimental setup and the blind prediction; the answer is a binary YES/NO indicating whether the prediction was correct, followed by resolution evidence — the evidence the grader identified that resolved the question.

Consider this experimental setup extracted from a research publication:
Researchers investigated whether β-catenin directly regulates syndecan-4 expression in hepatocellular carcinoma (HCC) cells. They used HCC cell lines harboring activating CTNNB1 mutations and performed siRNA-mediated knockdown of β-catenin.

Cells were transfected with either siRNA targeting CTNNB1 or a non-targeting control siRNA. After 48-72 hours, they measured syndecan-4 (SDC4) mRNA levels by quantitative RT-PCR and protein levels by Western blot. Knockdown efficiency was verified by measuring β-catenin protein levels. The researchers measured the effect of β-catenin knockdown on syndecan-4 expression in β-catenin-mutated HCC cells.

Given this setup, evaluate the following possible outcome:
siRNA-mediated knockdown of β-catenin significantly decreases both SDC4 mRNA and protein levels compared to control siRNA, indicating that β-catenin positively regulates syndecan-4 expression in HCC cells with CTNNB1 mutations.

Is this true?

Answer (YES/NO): NO